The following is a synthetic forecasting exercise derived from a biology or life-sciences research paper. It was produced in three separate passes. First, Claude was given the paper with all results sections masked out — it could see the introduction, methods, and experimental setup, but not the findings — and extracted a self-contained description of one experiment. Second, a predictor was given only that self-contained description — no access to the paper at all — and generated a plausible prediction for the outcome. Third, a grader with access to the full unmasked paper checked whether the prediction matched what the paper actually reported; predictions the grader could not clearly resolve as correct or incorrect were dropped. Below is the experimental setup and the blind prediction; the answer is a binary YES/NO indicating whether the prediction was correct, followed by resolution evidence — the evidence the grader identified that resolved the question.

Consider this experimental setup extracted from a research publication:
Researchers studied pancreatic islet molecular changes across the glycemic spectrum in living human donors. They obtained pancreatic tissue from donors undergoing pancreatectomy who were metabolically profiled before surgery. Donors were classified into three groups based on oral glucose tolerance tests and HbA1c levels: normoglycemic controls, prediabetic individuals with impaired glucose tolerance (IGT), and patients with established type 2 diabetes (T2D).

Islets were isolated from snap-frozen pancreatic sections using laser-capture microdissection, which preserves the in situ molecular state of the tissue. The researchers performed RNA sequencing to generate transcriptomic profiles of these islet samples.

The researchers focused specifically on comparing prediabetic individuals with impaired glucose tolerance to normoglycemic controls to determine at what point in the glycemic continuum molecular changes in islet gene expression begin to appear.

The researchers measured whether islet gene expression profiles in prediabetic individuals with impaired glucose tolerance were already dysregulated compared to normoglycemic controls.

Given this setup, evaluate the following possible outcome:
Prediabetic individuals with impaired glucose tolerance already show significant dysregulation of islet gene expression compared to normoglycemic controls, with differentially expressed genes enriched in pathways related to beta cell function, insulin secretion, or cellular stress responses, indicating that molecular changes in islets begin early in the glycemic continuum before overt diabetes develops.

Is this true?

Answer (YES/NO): NO